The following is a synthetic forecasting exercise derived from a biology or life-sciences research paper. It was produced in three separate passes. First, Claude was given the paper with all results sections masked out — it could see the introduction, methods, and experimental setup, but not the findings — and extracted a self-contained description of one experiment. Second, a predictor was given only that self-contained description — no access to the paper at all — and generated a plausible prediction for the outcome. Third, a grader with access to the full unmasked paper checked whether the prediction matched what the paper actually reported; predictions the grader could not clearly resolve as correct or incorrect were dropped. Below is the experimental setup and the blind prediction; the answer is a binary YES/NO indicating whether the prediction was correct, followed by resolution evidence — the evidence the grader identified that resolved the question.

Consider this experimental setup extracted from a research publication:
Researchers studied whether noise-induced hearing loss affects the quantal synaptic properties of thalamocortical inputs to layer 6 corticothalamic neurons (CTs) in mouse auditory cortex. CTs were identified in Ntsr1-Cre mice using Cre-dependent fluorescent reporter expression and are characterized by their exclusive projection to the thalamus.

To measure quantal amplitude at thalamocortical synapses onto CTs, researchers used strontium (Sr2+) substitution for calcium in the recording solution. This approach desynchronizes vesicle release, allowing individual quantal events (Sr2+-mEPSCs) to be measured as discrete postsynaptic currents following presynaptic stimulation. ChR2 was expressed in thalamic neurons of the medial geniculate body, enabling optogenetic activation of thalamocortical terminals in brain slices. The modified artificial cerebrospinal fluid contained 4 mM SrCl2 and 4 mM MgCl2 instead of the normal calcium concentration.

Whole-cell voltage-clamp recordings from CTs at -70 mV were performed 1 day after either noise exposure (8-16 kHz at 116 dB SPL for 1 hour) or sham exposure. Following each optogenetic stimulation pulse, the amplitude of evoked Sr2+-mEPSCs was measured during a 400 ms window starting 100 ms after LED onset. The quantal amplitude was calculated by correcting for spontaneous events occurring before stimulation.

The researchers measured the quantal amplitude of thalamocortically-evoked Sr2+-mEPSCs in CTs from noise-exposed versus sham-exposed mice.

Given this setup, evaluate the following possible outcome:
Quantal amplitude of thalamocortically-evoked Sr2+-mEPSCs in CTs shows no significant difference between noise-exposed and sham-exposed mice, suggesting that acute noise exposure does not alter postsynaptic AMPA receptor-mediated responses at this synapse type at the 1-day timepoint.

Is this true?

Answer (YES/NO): NO